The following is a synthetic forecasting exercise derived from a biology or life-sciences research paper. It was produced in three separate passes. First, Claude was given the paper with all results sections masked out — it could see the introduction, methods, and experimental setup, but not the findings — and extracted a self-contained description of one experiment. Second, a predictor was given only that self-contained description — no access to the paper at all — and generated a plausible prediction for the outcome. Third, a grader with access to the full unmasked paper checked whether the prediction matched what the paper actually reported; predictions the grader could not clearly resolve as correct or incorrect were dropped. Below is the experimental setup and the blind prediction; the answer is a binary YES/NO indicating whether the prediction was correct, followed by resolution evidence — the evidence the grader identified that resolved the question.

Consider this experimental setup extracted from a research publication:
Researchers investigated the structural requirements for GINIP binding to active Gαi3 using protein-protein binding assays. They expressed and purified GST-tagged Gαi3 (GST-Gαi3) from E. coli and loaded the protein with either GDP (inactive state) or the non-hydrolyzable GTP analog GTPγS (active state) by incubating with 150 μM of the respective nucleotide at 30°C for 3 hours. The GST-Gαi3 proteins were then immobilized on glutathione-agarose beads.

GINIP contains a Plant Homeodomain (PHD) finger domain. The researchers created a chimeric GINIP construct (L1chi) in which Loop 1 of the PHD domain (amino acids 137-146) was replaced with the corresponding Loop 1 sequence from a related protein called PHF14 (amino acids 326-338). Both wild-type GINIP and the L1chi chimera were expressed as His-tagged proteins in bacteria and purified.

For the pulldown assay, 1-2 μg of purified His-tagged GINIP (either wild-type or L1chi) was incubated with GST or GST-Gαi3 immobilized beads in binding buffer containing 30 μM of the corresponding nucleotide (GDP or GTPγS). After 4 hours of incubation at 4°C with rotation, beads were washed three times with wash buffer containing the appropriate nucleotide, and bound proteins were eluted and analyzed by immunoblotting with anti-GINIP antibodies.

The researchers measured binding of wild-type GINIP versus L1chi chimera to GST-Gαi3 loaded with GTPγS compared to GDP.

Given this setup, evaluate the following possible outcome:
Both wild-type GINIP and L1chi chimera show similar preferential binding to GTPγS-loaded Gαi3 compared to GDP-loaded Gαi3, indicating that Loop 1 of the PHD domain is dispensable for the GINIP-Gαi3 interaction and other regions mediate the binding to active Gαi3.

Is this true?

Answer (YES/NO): NO